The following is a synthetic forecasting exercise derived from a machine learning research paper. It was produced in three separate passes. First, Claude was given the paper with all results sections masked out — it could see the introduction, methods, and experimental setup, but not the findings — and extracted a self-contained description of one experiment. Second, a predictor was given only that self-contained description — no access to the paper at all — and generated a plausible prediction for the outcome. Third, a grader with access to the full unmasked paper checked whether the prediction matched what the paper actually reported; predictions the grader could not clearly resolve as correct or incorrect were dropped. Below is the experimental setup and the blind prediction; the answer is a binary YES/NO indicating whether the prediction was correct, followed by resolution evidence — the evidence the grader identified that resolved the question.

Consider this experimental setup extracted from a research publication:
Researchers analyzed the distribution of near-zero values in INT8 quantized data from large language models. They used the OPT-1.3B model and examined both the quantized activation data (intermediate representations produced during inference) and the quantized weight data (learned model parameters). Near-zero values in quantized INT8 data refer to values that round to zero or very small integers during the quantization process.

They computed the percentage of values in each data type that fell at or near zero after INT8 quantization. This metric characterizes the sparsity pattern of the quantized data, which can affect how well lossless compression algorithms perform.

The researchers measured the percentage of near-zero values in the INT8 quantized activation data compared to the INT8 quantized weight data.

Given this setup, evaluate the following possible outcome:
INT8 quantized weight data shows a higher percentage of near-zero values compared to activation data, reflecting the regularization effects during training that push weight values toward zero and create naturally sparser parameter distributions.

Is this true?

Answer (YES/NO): NO